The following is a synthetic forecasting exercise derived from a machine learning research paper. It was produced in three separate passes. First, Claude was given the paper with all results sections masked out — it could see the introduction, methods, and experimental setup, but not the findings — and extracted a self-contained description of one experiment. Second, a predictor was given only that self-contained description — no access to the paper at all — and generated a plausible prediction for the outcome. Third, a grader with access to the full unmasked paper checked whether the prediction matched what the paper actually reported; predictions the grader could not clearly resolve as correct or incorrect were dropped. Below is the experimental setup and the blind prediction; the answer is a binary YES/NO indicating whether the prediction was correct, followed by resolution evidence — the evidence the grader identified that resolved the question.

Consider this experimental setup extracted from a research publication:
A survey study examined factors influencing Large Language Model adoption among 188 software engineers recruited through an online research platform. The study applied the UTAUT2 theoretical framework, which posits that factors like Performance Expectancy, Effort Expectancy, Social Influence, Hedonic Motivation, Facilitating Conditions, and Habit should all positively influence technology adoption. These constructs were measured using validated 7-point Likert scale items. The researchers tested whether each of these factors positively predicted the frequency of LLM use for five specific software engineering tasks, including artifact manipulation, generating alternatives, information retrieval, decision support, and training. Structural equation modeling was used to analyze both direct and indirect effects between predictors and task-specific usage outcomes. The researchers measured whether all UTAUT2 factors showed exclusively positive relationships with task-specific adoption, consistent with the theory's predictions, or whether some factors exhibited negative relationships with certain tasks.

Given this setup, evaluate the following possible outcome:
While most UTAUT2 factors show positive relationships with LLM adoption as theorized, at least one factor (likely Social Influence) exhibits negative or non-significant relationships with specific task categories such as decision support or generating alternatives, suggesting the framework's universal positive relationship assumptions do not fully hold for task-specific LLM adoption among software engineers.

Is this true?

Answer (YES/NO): NO